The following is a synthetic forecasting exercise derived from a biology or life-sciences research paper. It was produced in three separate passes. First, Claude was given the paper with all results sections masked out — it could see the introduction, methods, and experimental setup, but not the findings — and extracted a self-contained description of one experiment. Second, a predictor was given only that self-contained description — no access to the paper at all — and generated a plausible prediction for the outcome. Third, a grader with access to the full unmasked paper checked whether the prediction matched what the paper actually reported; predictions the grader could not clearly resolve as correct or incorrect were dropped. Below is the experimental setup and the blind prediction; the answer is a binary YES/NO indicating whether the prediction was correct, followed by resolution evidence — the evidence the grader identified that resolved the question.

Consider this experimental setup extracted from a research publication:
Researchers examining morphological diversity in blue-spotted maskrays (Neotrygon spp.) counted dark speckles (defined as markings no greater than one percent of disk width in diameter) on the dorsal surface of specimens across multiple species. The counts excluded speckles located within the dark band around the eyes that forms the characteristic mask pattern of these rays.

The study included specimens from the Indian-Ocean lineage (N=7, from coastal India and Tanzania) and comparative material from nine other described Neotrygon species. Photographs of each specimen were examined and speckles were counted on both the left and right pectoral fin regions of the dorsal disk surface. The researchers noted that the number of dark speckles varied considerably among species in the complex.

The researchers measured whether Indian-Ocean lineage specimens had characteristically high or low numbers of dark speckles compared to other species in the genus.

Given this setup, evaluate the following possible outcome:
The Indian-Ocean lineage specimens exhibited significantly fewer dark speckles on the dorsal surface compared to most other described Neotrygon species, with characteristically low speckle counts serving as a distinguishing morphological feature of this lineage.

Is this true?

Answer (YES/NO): NO